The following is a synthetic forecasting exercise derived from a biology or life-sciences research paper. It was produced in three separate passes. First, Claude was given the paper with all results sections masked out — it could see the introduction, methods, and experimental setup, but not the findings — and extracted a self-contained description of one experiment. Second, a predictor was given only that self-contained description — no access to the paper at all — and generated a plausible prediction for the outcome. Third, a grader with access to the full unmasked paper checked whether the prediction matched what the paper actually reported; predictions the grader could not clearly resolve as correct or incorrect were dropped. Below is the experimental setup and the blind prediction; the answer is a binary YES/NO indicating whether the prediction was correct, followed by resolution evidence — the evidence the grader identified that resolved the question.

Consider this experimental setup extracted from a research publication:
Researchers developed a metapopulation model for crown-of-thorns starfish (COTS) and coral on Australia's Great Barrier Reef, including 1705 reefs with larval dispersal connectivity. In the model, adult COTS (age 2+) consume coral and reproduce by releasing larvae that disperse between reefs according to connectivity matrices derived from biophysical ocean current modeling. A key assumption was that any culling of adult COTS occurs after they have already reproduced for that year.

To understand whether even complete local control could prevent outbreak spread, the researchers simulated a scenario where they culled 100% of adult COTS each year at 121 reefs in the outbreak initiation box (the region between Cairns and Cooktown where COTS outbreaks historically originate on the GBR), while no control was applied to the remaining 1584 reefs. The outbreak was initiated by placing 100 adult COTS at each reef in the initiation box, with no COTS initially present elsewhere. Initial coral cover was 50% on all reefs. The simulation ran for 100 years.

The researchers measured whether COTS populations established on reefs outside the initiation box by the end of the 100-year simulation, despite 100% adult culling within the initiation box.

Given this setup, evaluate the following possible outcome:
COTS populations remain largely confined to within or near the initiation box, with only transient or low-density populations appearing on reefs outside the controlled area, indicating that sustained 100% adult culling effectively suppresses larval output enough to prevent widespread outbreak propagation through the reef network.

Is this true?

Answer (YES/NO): NO